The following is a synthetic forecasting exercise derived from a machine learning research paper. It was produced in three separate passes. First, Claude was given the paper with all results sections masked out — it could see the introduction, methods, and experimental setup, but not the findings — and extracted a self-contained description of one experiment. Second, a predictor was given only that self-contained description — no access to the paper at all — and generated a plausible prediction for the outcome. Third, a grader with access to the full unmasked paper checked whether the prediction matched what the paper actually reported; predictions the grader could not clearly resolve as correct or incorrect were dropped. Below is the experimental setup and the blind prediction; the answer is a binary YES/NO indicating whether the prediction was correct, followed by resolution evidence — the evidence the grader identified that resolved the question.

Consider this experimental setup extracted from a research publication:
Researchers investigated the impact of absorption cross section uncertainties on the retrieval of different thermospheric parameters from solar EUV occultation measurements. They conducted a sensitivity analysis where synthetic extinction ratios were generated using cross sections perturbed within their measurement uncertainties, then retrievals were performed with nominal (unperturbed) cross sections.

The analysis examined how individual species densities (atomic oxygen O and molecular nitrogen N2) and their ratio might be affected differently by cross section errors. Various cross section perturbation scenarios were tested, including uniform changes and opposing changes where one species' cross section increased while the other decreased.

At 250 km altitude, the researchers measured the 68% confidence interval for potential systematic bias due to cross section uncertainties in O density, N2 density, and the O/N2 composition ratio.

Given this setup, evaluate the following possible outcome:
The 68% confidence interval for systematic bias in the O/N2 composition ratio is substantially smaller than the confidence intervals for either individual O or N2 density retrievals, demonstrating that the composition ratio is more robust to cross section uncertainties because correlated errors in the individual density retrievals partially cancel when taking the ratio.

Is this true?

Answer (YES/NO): NO